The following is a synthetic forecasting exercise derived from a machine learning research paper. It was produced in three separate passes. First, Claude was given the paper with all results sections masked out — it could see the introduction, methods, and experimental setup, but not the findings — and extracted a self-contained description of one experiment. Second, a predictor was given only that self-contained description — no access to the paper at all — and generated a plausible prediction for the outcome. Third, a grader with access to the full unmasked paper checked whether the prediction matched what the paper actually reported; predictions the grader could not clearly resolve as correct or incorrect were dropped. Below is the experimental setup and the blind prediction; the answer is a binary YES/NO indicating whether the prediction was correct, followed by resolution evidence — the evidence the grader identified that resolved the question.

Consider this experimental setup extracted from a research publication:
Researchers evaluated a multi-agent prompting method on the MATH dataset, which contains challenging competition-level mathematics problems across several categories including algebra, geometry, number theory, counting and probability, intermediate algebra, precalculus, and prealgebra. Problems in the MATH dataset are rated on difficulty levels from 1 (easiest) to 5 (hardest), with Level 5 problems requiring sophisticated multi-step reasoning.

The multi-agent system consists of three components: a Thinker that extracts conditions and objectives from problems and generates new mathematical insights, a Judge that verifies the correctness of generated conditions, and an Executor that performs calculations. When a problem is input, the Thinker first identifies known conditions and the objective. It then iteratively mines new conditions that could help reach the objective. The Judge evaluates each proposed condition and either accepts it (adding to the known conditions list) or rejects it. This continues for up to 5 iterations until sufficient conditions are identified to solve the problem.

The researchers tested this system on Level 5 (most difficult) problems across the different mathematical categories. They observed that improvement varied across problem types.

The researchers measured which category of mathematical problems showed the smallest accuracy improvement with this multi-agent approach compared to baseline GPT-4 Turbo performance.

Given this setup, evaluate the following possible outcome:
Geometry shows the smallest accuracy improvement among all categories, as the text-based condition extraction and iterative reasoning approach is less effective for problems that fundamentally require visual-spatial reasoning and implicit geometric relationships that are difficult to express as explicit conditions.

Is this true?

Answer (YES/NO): NO